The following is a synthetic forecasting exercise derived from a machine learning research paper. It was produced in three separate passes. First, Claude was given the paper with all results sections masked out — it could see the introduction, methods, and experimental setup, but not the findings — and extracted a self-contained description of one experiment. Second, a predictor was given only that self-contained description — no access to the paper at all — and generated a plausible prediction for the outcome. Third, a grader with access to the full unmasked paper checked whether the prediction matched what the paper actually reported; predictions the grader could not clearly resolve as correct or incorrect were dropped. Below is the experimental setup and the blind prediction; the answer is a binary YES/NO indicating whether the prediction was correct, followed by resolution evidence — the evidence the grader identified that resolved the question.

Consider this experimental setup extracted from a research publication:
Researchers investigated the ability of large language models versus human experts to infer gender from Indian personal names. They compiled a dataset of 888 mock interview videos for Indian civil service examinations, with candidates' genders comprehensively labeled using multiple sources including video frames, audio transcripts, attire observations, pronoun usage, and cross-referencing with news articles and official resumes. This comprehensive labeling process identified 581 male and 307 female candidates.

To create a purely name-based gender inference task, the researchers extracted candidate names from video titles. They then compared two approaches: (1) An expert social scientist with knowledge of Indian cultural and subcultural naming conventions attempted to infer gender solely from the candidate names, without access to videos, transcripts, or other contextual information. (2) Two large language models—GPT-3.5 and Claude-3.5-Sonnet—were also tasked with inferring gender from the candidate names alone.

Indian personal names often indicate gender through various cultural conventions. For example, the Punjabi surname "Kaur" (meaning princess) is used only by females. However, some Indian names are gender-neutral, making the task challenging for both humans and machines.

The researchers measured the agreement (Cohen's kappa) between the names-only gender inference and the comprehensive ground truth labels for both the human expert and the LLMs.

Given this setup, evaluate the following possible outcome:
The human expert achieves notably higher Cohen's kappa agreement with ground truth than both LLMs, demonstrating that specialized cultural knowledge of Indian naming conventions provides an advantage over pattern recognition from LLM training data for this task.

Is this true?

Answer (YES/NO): NO